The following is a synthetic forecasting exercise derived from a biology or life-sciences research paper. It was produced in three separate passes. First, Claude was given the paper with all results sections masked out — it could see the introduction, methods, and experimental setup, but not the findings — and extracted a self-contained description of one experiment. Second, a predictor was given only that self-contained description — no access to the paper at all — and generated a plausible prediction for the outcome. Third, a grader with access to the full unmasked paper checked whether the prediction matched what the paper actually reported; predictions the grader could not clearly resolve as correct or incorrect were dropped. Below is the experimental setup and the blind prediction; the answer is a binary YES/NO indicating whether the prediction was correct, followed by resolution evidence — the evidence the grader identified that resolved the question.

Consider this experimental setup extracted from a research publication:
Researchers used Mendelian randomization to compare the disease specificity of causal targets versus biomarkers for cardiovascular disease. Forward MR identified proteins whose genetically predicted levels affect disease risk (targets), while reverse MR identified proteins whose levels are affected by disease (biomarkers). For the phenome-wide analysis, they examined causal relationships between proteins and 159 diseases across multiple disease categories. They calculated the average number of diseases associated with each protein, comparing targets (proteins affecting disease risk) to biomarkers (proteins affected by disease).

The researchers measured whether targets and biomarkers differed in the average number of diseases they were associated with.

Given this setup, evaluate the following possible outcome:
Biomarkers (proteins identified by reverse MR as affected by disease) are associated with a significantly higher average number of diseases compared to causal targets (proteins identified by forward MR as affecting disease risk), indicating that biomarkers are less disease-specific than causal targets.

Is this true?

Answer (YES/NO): NO